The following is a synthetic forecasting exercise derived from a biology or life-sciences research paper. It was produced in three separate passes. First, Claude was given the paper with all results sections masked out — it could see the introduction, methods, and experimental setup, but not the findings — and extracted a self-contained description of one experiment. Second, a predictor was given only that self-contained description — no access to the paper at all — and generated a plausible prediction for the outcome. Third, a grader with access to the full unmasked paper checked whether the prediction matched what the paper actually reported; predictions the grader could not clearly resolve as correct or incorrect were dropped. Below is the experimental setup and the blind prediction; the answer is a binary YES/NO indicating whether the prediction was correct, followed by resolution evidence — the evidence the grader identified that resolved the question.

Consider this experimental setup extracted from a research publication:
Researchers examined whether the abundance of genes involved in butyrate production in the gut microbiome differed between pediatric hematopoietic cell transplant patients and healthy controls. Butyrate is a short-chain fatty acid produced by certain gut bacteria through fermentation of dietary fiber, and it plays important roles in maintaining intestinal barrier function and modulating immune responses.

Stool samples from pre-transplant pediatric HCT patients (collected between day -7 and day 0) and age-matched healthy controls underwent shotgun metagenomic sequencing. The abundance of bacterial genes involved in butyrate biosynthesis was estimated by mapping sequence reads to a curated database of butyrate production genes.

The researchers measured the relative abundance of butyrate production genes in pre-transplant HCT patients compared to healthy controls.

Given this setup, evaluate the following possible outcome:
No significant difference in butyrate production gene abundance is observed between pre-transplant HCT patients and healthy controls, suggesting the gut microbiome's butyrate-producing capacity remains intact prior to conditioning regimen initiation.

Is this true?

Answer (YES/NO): NO